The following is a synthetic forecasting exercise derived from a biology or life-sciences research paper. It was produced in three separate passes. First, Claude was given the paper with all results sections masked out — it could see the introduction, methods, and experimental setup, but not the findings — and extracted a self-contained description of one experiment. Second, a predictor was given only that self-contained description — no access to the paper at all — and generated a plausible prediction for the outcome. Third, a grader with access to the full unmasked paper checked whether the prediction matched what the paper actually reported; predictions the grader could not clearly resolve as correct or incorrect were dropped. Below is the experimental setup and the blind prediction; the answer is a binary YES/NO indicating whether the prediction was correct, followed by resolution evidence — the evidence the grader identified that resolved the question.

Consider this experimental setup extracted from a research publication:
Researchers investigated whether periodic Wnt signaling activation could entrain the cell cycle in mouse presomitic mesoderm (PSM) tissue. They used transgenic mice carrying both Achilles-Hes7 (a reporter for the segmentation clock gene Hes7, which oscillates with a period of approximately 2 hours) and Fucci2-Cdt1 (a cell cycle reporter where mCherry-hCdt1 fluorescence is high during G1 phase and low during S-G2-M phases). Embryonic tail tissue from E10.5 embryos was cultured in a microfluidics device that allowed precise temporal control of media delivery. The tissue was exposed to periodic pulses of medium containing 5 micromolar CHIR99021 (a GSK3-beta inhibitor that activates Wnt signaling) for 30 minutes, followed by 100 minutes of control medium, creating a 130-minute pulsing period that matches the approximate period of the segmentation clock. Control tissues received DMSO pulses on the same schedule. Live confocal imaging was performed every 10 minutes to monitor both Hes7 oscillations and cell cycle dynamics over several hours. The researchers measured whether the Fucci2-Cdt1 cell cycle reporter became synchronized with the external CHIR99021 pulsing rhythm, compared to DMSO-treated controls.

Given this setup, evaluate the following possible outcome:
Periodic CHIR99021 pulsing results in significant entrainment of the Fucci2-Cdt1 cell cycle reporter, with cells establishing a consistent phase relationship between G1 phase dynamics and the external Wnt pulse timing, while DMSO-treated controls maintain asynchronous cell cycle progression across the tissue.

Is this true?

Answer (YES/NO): YES